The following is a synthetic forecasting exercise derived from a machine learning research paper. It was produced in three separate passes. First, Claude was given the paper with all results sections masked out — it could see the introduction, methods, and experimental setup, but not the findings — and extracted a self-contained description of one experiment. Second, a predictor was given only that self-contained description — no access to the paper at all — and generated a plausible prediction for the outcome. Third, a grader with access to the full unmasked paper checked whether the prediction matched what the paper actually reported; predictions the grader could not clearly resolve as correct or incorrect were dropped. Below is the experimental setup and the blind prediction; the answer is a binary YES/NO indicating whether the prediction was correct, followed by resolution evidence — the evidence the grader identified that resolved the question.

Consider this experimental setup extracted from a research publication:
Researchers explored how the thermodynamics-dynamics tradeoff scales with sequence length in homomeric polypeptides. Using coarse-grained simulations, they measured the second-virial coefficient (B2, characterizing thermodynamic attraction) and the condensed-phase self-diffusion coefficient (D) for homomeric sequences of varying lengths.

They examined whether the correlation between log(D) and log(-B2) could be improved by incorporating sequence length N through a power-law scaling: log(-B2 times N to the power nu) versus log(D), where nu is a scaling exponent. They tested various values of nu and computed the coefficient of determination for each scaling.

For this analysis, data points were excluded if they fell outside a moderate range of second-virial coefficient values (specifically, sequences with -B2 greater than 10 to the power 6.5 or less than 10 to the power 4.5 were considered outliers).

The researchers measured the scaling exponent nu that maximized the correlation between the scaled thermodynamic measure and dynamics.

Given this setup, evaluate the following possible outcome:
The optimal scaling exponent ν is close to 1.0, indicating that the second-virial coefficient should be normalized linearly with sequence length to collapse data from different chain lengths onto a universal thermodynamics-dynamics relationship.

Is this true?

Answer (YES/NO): NO